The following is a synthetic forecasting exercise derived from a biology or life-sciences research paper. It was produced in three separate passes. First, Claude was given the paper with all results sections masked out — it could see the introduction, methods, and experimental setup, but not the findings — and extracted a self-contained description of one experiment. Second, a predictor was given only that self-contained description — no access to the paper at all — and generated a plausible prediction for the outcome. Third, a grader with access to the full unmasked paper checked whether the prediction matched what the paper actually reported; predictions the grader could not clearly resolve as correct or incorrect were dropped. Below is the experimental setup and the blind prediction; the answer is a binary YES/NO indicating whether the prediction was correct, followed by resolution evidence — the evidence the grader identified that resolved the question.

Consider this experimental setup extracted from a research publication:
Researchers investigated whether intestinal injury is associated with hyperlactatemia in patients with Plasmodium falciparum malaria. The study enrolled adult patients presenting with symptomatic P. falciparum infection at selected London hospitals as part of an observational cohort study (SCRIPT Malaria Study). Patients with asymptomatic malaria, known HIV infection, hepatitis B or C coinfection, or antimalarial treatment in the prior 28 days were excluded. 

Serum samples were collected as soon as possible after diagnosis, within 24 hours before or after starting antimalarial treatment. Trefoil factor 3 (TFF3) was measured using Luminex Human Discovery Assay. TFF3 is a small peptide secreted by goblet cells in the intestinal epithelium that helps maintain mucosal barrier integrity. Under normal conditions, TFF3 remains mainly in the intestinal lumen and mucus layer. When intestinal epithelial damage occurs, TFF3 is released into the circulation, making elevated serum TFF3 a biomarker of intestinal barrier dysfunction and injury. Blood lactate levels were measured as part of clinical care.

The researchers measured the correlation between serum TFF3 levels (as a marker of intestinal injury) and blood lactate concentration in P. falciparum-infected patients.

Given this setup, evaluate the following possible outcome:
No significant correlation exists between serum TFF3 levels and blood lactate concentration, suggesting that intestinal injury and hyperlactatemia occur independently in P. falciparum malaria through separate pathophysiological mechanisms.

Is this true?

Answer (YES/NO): NO